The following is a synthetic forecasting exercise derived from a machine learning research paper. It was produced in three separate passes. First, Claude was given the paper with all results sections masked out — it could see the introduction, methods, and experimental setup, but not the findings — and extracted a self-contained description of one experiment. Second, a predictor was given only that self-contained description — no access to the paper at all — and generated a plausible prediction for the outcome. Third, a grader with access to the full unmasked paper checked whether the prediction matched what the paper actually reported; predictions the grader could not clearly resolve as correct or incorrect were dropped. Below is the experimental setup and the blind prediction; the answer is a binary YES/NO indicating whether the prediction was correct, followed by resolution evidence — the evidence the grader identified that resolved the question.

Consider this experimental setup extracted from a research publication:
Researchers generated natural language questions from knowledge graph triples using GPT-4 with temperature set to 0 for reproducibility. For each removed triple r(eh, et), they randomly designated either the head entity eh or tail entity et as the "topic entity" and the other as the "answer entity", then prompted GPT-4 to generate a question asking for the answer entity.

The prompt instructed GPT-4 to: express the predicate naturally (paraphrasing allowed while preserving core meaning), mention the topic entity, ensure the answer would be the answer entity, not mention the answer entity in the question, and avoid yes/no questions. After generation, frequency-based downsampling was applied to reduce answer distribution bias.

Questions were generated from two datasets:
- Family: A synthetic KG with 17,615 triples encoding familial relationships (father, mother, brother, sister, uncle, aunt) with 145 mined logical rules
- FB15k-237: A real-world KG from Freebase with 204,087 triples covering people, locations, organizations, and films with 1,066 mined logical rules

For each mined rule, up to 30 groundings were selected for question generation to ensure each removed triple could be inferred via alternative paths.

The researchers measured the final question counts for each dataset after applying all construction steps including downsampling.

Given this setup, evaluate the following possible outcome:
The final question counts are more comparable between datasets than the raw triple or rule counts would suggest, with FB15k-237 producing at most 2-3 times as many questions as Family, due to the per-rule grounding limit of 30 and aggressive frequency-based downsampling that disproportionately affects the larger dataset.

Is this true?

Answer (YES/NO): YES